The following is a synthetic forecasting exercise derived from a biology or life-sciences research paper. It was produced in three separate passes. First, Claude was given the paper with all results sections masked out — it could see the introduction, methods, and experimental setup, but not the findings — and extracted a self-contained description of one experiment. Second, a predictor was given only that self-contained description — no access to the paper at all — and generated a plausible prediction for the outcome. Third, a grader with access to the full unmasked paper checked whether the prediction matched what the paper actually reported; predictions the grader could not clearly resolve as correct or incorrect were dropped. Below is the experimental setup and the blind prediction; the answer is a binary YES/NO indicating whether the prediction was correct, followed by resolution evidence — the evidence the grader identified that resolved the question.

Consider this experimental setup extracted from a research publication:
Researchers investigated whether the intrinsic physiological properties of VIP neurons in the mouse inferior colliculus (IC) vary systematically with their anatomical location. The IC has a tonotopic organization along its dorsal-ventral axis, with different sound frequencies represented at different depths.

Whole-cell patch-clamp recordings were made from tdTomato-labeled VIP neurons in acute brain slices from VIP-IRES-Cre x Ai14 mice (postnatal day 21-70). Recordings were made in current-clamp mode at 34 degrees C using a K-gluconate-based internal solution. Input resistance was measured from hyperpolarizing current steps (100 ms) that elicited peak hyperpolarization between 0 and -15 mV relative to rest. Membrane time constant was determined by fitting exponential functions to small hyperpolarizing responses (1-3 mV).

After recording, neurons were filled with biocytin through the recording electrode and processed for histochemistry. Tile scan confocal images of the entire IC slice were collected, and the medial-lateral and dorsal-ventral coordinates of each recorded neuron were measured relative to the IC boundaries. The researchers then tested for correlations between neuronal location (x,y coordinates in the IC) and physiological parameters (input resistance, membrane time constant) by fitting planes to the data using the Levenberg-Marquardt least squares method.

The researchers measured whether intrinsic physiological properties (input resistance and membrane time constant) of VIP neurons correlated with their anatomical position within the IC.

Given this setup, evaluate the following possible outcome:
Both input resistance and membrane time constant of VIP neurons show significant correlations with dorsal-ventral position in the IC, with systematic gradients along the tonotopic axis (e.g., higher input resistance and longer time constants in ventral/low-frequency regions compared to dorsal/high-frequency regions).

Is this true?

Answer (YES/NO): NO